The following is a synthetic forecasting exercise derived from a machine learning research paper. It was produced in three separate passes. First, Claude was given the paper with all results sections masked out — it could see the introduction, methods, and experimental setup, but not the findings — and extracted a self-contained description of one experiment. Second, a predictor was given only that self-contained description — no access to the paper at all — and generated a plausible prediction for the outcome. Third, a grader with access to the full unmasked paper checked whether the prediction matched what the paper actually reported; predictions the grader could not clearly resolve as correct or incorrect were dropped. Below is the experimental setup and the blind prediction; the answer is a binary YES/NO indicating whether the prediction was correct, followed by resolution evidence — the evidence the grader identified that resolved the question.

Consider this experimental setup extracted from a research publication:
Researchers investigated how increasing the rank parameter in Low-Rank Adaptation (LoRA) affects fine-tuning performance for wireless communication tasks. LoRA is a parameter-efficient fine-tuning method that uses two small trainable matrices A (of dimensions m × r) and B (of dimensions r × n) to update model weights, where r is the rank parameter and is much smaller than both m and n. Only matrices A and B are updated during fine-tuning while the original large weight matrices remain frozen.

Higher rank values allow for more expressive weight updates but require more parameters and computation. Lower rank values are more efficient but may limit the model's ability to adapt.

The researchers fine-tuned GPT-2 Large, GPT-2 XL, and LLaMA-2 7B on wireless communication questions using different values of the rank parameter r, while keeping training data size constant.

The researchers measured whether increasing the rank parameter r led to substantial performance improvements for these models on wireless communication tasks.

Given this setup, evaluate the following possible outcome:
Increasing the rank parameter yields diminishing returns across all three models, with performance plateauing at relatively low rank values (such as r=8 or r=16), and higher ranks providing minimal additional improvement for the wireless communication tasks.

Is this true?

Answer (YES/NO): YES